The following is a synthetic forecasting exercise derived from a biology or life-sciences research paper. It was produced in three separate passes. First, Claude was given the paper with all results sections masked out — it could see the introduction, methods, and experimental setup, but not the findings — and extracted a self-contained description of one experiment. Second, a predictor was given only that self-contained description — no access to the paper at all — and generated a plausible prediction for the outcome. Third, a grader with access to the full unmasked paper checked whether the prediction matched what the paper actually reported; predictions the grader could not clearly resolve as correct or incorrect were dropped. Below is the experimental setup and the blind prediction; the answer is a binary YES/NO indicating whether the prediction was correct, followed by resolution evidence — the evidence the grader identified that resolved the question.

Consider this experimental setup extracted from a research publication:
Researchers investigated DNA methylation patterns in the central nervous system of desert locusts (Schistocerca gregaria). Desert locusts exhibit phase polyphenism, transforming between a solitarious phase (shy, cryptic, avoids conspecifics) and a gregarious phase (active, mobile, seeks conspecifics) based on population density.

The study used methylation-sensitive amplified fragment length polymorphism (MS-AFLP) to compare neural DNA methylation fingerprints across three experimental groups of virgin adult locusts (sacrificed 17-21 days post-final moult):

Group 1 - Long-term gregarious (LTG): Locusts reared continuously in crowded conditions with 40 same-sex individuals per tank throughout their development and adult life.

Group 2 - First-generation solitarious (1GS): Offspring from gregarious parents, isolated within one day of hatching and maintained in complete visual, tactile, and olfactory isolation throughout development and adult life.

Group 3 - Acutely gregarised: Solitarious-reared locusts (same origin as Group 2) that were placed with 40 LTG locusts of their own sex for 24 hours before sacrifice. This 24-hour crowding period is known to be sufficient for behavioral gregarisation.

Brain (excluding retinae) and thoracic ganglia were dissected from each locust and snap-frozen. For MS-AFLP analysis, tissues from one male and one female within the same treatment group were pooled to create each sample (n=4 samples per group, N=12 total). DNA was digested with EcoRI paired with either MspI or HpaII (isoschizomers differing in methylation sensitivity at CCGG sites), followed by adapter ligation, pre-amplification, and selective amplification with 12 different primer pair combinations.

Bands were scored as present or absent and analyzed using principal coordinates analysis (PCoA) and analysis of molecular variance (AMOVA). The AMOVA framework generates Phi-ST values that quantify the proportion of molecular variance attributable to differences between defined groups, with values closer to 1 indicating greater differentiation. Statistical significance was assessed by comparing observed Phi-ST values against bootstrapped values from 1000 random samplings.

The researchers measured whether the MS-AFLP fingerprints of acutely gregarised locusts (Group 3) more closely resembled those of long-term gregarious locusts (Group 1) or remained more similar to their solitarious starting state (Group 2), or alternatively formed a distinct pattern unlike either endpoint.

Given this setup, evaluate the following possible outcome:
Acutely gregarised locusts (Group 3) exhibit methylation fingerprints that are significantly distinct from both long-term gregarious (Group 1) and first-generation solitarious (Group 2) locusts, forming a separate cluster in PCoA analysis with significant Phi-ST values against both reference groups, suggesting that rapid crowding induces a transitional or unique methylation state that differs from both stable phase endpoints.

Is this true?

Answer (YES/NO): YES